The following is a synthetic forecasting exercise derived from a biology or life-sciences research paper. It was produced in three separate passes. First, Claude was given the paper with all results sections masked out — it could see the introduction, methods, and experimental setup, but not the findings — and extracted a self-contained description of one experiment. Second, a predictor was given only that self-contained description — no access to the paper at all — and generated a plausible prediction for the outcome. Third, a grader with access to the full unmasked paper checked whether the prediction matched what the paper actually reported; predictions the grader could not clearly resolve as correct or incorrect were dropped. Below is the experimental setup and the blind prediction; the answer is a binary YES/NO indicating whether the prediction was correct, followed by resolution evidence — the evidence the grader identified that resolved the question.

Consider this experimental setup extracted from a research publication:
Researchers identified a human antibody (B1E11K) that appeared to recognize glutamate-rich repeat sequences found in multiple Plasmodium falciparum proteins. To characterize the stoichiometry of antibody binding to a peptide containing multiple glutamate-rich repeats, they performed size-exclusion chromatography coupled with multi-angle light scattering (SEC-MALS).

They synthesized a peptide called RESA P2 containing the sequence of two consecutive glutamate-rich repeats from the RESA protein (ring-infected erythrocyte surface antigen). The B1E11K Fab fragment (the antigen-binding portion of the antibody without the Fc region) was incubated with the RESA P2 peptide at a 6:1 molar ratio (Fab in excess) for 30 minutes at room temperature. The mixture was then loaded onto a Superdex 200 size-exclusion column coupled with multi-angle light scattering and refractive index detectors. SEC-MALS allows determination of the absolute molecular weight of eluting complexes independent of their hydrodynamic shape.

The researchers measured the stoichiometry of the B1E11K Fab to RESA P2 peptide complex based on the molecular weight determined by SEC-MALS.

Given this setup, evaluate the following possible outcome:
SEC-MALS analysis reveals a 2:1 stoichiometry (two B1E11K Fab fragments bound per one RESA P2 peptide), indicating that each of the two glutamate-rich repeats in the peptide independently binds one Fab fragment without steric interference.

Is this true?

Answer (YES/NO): YES